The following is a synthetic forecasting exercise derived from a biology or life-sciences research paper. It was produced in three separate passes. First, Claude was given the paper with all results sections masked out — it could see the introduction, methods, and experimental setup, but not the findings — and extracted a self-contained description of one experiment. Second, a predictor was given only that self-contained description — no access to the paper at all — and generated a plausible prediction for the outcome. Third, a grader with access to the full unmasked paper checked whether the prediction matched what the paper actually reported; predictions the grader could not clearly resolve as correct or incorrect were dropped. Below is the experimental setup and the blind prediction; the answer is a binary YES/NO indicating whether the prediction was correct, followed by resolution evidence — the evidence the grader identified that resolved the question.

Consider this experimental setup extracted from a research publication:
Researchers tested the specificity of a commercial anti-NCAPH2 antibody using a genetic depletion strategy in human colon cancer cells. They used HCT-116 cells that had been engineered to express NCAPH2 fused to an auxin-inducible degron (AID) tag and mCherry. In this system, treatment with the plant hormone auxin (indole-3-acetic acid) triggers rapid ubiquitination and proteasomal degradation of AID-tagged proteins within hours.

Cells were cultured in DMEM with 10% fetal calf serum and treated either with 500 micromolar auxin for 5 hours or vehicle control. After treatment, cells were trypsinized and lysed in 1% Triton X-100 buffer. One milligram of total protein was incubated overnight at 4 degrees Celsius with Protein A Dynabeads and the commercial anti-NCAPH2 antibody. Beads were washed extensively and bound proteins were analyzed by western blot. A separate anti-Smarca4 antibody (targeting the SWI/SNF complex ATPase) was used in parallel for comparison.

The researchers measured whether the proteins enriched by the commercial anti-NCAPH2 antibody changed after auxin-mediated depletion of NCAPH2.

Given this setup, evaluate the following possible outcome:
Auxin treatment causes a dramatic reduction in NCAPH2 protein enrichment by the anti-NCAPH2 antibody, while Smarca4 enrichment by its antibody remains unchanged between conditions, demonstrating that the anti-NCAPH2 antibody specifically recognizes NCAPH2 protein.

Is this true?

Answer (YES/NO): NO